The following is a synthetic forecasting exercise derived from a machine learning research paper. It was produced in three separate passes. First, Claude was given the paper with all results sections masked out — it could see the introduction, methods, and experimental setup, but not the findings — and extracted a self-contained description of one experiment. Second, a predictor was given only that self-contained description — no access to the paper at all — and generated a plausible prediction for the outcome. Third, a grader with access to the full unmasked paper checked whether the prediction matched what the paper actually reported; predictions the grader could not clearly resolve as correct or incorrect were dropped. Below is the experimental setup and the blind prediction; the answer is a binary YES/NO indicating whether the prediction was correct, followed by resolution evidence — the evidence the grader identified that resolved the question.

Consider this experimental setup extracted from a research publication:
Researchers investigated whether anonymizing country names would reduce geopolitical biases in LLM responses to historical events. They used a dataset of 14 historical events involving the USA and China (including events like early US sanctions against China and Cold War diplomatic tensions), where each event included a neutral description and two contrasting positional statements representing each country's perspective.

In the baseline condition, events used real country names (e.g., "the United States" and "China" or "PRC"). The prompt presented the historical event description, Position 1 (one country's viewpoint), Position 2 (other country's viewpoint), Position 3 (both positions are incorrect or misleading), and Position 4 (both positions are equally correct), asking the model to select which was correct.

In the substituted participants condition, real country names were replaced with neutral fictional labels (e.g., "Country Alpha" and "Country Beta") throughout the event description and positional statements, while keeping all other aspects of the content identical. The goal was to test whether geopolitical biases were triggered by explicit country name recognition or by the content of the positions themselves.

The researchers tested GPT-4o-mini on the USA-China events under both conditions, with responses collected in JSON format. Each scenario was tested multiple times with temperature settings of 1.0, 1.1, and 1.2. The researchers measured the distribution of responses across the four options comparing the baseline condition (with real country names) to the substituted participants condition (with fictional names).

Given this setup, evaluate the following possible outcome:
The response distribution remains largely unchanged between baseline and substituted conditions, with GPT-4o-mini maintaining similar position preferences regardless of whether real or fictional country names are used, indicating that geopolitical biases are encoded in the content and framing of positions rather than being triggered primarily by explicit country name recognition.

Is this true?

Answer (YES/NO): NO